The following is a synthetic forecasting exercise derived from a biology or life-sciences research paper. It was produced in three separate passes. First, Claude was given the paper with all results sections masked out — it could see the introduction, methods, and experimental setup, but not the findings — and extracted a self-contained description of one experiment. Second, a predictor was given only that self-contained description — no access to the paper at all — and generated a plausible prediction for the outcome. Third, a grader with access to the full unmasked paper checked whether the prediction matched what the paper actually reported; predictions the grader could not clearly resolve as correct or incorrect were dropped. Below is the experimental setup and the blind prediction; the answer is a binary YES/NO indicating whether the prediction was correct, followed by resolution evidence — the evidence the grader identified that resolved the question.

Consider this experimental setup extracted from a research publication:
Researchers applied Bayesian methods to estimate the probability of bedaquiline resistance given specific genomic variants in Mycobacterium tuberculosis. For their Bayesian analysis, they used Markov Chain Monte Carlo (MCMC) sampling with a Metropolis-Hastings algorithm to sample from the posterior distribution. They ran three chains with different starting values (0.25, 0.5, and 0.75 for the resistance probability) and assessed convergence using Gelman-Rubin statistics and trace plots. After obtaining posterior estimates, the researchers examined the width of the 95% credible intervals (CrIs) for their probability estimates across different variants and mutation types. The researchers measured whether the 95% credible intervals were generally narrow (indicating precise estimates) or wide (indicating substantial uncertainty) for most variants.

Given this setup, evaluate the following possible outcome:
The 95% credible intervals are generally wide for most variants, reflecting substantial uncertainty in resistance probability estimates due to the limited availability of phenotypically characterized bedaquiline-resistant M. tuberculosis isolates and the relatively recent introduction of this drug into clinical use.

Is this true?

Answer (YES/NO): YES